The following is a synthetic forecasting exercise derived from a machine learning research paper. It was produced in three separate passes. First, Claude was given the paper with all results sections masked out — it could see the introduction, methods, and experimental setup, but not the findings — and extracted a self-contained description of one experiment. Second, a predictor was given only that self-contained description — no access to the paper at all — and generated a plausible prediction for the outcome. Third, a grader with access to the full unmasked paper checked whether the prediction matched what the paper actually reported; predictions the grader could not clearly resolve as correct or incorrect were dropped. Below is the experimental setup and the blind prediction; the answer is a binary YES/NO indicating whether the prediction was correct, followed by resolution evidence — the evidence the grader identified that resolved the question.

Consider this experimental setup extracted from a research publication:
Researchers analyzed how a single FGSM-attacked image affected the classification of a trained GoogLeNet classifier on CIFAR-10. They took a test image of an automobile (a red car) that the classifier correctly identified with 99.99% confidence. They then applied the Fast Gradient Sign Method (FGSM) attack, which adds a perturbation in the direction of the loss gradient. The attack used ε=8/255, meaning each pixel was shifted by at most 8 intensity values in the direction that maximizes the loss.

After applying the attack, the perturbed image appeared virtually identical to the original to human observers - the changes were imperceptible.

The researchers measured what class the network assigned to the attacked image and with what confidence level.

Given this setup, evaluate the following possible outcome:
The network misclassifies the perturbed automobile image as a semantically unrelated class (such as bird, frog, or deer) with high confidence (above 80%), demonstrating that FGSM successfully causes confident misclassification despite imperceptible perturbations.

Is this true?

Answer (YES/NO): NO